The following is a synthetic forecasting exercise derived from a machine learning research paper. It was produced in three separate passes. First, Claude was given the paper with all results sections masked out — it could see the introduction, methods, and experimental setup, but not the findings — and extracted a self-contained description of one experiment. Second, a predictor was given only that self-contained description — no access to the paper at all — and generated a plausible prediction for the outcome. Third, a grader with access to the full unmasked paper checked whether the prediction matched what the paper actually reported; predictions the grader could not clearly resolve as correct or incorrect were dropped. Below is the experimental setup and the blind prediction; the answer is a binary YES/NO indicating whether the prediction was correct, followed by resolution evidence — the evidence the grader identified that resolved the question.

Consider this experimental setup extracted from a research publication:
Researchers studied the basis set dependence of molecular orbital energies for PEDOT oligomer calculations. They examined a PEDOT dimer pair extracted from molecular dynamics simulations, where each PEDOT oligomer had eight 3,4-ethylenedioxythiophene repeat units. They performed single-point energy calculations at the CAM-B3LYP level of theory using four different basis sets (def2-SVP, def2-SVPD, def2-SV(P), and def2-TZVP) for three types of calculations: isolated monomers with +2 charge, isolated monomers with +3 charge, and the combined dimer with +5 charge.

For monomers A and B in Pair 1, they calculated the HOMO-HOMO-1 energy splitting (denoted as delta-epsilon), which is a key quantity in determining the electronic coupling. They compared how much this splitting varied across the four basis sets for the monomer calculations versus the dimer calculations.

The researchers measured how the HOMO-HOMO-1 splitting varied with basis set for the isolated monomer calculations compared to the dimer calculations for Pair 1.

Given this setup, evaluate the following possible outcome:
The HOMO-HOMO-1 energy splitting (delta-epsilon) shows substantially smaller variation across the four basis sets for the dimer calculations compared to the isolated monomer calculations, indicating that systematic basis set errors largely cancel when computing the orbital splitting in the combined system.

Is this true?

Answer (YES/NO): NO